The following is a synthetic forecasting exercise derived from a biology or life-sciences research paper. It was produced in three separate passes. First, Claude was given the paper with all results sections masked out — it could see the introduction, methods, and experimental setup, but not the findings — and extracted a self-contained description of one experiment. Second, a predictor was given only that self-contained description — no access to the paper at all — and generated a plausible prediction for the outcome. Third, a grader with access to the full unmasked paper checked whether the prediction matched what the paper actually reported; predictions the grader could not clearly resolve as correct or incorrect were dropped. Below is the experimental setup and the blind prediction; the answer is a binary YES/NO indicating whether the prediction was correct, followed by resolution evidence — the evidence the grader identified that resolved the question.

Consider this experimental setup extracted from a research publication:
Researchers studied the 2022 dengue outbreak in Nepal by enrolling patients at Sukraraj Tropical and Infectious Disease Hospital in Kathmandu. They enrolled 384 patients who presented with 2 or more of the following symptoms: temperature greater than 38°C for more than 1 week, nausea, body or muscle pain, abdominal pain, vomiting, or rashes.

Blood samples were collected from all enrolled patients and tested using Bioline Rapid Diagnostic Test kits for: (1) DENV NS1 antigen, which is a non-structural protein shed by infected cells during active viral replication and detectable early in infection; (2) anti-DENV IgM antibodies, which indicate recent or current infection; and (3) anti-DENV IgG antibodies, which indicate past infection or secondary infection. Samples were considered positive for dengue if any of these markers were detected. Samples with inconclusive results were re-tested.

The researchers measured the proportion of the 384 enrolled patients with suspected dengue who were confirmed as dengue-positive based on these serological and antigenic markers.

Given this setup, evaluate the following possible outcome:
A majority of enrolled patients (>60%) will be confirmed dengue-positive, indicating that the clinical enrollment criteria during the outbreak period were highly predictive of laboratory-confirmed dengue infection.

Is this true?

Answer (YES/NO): YES